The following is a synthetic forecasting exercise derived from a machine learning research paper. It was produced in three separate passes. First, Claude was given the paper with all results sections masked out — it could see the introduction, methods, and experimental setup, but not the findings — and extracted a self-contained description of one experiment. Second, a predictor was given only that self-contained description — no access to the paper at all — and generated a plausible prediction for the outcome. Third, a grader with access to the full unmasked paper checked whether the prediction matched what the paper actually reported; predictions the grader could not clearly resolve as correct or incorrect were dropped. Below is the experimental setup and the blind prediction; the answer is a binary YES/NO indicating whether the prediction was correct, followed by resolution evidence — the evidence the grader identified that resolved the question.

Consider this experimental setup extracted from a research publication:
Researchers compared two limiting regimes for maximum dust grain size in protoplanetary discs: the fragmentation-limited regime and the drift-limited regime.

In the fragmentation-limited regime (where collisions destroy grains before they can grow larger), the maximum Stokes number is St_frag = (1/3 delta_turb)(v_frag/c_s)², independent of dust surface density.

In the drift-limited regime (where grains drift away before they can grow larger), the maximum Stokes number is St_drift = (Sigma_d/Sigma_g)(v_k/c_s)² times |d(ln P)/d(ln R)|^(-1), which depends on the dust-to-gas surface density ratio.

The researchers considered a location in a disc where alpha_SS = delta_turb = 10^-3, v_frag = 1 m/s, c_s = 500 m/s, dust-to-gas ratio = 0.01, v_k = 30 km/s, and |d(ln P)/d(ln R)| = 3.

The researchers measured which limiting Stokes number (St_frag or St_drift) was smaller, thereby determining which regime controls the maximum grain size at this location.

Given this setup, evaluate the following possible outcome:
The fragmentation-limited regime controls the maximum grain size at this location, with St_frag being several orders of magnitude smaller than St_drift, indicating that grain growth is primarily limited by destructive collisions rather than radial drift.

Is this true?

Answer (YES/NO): YES